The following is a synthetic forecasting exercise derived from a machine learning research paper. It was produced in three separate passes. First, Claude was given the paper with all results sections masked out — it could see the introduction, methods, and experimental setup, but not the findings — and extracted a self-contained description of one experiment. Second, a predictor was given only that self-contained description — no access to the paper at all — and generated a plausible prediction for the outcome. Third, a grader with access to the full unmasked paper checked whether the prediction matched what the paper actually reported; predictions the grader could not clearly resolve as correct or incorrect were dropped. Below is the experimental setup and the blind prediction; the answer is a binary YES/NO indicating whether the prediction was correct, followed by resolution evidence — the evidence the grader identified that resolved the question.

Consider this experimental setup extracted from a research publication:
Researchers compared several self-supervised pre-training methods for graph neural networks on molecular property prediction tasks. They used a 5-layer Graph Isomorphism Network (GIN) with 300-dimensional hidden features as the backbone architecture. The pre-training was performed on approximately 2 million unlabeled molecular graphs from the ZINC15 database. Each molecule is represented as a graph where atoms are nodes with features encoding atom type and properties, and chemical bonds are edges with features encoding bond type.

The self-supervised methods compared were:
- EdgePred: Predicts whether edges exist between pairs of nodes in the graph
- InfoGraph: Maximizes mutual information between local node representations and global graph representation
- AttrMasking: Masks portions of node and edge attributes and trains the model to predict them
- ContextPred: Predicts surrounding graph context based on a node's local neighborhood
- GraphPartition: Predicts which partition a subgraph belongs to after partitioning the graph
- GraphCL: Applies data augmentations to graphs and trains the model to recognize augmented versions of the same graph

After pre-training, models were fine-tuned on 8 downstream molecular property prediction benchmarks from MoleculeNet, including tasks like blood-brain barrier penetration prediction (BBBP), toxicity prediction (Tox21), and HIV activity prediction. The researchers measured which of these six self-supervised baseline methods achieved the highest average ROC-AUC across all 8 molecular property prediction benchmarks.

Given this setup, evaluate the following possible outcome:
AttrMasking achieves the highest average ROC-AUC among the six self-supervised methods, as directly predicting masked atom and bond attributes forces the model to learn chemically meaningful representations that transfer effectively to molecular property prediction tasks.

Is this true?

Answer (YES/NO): NO